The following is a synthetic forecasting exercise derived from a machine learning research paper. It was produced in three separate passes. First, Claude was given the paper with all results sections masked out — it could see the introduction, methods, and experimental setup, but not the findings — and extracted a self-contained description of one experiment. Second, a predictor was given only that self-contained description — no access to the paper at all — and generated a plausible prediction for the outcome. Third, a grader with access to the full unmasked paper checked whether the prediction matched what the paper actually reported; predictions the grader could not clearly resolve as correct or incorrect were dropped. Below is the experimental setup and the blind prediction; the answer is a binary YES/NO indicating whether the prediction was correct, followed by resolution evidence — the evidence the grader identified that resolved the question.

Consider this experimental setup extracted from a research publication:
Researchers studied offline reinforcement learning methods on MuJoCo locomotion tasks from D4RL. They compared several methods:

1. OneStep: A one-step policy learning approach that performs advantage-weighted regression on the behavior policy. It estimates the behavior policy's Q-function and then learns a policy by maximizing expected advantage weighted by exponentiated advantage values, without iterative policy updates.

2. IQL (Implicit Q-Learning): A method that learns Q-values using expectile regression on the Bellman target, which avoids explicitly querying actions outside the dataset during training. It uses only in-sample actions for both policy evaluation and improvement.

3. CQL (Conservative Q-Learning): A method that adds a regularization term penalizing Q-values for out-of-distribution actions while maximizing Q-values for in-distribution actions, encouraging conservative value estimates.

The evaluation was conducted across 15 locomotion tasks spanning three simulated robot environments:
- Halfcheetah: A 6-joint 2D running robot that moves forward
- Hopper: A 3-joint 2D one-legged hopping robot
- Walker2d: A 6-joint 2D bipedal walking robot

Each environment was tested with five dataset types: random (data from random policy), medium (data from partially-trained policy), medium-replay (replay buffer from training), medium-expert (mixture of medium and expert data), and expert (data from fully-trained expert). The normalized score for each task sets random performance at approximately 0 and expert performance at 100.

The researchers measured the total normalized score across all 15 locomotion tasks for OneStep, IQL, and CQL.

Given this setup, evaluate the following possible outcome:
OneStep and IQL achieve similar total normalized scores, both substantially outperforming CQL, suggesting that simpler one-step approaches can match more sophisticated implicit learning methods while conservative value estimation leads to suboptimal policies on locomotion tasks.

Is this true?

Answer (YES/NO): NO